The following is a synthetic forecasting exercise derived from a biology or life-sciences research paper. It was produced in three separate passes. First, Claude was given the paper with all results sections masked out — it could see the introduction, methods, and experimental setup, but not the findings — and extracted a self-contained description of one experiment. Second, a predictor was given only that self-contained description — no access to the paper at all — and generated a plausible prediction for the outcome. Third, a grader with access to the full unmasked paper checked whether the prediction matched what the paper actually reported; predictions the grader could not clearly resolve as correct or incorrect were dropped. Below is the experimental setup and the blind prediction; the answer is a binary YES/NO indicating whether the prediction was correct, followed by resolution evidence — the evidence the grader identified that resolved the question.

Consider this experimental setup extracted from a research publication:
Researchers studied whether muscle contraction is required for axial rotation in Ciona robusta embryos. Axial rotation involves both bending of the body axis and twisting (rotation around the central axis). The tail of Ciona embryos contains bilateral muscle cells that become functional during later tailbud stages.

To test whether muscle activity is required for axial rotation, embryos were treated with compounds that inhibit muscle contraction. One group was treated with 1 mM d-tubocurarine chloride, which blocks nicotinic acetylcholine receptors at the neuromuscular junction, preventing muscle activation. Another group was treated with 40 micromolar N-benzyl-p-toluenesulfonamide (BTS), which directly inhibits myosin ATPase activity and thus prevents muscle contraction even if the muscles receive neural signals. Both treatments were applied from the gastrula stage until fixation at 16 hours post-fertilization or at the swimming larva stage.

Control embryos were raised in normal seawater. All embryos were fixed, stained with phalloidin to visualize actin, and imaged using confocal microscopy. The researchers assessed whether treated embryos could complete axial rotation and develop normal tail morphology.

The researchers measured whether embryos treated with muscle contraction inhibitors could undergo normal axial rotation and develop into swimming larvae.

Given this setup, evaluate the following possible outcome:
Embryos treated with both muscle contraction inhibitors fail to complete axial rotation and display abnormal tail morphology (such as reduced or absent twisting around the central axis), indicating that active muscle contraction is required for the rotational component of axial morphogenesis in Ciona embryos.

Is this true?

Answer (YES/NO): NO